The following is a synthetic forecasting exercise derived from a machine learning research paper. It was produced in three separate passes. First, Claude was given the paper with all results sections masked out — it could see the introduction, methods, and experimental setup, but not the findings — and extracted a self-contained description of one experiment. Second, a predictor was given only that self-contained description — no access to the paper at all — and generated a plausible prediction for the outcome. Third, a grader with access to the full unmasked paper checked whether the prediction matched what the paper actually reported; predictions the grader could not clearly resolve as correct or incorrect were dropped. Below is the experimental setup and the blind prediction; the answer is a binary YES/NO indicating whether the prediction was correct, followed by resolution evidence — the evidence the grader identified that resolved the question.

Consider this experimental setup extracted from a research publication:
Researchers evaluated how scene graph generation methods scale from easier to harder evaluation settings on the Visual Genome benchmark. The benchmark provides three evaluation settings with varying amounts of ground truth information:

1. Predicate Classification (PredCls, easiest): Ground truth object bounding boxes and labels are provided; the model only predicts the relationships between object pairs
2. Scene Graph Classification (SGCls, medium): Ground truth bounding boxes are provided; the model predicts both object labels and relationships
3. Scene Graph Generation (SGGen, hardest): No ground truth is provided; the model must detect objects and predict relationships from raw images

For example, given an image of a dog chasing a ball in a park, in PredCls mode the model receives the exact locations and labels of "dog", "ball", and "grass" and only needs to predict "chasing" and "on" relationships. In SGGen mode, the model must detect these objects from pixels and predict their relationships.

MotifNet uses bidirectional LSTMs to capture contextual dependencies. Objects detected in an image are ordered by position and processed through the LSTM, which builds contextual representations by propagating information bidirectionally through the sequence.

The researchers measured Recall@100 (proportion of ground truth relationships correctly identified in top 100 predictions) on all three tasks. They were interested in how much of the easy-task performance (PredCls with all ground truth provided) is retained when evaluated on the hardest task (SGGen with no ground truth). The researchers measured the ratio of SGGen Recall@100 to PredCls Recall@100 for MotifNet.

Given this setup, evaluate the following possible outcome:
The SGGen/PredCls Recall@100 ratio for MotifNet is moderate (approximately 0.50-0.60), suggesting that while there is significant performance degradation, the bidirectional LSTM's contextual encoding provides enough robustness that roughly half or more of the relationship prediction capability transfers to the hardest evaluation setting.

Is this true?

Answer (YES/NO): NO